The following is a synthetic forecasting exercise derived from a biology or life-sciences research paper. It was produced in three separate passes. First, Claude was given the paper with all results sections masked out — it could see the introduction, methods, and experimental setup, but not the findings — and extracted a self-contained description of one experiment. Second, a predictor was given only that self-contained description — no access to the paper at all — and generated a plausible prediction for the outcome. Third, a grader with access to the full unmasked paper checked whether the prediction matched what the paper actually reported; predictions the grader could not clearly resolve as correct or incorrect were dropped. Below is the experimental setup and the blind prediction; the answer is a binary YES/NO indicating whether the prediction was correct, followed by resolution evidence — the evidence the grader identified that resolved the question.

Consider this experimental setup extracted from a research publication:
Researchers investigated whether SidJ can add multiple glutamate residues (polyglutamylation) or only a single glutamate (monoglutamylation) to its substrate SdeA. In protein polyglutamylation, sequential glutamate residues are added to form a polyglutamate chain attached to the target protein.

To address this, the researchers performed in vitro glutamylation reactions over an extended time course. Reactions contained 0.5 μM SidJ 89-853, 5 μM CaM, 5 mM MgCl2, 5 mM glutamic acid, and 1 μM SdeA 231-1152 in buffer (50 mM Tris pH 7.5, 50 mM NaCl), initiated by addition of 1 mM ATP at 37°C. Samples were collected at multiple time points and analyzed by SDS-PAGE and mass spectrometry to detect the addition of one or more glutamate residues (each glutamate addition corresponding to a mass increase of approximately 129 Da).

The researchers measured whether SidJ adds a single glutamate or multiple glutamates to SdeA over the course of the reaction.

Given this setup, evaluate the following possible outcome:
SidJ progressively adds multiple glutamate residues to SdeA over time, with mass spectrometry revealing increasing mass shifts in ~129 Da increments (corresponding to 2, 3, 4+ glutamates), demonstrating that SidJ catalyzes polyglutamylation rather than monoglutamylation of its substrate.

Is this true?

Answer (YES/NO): YES